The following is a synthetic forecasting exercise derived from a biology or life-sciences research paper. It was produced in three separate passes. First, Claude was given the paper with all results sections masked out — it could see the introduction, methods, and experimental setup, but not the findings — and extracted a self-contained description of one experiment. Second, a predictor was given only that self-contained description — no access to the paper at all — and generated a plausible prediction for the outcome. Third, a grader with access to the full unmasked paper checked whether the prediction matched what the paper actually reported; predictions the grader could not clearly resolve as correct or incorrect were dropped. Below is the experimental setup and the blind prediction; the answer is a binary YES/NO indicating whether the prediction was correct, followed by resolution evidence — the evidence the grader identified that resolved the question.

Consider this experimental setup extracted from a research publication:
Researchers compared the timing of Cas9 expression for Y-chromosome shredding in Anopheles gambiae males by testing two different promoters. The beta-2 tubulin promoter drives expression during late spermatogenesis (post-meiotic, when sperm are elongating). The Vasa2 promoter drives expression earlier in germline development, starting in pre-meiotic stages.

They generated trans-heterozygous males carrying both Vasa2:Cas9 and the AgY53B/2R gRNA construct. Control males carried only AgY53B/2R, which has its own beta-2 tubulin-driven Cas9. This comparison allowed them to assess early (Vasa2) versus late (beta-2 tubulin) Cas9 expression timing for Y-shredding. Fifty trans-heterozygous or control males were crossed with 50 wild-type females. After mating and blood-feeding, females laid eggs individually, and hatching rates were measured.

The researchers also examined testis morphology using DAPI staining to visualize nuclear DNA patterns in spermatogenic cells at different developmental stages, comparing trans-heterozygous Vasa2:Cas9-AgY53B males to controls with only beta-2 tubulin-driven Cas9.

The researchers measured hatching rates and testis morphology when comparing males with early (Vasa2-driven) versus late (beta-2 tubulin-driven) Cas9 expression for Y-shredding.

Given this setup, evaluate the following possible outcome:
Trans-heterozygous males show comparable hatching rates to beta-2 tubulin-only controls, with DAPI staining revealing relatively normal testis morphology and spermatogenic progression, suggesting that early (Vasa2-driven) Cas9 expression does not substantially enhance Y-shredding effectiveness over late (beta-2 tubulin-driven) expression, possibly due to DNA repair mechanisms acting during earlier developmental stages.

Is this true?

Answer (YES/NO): NO